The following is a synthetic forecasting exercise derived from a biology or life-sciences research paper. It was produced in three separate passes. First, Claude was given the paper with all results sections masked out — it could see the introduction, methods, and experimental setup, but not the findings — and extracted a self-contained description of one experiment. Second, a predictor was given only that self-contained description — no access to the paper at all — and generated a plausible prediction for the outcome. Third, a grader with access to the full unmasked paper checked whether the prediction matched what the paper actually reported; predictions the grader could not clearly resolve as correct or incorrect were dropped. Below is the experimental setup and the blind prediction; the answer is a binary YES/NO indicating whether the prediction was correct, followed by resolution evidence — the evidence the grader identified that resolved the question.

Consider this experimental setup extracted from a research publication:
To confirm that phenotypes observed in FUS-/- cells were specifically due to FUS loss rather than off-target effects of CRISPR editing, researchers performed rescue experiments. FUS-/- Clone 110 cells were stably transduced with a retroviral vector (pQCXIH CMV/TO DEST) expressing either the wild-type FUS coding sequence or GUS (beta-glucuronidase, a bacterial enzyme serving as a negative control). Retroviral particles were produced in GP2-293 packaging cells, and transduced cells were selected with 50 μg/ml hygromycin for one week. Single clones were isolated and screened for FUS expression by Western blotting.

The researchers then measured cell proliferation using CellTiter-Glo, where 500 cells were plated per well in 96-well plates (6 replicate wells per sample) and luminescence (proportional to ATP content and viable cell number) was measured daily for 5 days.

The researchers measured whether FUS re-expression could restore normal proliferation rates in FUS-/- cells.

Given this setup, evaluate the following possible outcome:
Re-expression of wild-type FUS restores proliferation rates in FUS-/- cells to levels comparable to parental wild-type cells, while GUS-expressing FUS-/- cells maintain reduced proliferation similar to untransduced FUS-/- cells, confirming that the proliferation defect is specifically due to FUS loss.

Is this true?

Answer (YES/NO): YES